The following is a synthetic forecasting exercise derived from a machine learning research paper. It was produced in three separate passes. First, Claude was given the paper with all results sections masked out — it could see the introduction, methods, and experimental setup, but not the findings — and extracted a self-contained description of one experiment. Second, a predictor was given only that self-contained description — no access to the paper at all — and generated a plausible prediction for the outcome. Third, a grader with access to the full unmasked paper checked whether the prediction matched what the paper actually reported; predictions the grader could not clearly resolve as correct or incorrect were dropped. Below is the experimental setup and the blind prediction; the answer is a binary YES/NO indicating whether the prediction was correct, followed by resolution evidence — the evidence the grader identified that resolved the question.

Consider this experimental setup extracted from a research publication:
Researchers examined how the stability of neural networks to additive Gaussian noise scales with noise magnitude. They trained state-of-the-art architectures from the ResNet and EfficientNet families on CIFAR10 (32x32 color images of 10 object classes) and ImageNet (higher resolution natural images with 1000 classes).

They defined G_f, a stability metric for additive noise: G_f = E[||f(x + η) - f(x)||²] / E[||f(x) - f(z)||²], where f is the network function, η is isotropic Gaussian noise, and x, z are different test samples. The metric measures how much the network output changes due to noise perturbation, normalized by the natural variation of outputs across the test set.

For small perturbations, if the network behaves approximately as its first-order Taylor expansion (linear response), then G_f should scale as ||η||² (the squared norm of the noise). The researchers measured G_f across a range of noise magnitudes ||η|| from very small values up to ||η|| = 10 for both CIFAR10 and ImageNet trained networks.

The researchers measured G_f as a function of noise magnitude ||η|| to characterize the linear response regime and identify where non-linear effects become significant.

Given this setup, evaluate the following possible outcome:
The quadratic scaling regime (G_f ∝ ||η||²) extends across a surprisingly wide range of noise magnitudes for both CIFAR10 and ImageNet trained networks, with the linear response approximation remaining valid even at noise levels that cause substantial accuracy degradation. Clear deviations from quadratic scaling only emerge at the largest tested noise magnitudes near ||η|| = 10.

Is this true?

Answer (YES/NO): NO